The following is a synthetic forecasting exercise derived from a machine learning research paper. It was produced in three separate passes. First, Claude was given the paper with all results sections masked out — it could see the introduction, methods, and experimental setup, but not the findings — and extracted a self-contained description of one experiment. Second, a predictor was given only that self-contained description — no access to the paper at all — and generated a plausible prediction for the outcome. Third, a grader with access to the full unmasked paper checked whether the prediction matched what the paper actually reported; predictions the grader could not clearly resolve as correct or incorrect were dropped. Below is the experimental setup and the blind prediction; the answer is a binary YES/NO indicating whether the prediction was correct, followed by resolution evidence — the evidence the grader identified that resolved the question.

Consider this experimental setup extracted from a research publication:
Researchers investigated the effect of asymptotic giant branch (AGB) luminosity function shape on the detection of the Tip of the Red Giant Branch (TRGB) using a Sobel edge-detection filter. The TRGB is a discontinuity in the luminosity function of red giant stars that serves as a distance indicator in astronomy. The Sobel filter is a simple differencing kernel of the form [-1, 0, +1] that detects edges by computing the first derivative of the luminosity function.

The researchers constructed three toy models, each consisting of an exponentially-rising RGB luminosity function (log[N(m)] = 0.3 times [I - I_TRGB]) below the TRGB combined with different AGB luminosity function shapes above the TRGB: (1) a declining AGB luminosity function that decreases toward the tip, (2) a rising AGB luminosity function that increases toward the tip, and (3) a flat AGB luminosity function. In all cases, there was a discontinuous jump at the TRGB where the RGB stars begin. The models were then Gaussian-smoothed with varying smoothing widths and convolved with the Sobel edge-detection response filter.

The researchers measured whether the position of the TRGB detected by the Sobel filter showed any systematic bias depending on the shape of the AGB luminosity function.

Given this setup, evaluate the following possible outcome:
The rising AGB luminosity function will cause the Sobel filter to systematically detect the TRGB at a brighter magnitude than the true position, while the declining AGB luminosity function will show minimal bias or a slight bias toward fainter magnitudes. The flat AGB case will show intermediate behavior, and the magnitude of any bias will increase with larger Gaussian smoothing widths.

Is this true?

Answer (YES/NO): NO